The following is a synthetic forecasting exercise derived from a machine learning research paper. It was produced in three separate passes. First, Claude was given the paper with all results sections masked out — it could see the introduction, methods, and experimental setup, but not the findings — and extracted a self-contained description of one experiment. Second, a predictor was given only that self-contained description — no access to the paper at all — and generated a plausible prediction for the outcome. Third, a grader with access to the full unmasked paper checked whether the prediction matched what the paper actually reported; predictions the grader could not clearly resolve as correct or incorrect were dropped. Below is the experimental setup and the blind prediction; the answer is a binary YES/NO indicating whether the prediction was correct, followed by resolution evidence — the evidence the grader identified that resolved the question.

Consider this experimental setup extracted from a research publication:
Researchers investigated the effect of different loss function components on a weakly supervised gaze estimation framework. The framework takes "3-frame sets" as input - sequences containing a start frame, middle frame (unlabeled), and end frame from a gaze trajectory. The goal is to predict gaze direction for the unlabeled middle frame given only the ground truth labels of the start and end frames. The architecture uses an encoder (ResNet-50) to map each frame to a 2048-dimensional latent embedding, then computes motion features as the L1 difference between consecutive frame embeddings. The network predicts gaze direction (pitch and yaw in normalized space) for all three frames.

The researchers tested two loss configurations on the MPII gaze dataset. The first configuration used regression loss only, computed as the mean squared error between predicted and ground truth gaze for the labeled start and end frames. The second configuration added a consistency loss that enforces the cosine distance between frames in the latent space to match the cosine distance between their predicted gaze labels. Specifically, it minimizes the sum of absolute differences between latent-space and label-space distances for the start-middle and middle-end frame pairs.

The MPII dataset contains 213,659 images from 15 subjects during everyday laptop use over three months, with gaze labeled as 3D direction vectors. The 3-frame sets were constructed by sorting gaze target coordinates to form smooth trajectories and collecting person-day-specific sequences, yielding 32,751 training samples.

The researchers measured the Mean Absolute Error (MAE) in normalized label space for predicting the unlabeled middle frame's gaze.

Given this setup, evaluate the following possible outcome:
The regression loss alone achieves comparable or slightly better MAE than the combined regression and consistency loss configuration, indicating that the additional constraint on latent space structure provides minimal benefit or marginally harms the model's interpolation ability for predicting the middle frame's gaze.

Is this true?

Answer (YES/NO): NO